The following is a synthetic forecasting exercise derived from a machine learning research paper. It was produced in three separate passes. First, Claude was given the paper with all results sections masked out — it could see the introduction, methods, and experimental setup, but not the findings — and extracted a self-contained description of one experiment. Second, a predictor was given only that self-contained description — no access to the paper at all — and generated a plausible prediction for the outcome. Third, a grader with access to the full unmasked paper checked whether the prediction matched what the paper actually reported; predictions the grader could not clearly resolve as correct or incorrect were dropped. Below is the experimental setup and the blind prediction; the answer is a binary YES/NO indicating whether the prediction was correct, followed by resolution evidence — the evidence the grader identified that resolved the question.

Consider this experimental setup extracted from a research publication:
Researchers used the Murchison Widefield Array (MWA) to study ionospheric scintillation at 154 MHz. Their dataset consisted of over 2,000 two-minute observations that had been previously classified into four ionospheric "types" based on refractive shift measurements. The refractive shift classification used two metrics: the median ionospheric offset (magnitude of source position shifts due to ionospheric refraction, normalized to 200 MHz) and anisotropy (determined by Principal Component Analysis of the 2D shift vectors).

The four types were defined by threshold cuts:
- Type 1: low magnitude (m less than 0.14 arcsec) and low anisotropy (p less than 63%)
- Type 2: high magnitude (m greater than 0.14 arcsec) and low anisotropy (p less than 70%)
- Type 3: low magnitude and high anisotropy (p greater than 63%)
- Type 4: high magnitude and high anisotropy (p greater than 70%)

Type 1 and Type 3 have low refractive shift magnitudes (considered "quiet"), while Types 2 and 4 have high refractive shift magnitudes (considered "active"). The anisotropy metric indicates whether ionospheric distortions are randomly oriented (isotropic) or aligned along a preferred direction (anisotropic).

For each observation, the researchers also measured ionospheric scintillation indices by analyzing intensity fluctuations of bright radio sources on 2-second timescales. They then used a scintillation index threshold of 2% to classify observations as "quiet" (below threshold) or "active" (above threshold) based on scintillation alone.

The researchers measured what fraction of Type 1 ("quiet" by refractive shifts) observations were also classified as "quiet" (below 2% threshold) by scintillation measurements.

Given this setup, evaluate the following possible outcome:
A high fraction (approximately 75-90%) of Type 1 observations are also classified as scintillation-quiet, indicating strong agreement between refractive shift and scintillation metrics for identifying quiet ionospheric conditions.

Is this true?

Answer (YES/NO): NO